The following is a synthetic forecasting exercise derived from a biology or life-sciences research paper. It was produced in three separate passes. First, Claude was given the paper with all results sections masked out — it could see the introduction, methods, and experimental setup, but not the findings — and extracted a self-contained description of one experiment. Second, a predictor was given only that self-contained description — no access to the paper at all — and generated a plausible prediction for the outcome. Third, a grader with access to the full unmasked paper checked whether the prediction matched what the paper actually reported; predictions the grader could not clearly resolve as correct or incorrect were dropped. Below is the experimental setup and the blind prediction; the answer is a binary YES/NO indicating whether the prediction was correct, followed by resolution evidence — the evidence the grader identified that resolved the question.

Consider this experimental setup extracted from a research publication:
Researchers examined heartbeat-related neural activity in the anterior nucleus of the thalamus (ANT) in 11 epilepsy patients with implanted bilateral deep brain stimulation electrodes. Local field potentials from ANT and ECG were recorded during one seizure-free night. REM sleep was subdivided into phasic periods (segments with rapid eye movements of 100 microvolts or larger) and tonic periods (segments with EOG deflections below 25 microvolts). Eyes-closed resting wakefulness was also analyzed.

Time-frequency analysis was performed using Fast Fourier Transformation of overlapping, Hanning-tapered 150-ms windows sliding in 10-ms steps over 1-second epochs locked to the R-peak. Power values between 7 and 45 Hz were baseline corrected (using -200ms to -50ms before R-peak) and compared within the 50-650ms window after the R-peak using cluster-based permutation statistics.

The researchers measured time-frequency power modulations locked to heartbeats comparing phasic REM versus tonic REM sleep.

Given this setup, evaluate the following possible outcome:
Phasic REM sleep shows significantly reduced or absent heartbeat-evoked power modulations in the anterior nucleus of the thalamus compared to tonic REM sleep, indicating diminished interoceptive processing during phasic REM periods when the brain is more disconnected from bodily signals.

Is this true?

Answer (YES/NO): YES